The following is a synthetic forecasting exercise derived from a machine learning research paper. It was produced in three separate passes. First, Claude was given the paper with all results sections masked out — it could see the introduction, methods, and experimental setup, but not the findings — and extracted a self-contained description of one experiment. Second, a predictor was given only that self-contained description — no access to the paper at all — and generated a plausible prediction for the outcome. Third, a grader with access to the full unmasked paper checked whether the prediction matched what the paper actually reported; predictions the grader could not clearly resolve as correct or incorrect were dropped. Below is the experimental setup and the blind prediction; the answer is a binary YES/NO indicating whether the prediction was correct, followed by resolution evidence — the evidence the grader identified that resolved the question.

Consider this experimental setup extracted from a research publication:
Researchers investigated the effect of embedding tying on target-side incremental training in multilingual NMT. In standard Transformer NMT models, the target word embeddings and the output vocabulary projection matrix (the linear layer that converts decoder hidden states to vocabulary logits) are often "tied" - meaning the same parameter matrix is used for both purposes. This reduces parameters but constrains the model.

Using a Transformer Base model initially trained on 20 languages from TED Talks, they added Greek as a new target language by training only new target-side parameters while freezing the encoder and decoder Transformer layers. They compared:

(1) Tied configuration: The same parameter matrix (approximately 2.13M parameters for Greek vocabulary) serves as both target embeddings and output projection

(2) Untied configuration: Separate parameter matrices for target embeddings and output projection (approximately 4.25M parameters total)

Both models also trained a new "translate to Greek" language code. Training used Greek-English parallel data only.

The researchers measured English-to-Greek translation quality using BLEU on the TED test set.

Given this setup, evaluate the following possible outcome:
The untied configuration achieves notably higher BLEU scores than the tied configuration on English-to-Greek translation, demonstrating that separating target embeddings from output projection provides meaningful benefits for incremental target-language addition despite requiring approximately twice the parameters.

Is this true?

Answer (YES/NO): YES